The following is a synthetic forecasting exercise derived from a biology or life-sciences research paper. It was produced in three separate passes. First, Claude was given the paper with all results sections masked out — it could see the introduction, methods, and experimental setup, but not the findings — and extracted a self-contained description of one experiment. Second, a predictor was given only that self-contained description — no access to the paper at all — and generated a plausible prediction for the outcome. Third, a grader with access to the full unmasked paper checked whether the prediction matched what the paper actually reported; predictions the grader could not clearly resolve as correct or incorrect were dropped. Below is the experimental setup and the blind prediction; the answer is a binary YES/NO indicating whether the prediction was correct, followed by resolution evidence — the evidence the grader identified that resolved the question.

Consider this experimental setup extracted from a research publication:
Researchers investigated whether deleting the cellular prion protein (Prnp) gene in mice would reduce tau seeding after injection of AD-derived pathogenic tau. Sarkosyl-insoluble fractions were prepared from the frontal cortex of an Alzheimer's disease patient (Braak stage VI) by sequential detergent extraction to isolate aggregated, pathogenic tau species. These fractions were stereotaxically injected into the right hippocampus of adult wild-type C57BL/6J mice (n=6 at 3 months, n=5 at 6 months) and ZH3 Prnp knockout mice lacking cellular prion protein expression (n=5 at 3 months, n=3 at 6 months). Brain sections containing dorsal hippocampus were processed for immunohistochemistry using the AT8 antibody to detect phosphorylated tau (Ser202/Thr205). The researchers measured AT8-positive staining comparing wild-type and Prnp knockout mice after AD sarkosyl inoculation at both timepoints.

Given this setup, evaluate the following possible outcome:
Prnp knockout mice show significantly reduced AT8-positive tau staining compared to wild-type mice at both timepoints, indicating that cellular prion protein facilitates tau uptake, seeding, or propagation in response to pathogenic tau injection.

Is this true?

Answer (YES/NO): NO